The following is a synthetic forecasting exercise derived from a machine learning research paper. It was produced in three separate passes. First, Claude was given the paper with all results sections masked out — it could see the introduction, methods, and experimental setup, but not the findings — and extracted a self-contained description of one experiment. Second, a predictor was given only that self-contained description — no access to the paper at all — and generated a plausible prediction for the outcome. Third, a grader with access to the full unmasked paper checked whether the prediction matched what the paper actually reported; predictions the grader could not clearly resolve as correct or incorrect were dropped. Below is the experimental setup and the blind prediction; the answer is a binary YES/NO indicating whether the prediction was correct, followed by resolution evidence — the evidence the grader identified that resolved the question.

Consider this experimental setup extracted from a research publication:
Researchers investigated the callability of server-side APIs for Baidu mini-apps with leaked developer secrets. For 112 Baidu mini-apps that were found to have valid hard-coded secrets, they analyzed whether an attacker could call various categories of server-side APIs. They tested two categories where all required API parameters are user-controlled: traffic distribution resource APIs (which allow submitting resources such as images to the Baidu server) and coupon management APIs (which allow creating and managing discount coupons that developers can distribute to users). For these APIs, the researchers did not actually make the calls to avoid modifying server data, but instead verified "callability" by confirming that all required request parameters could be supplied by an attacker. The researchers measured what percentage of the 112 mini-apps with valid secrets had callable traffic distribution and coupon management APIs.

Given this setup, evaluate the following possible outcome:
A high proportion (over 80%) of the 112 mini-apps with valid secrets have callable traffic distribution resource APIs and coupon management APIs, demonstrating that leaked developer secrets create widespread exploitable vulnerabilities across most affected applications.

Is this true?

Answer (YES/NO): YES